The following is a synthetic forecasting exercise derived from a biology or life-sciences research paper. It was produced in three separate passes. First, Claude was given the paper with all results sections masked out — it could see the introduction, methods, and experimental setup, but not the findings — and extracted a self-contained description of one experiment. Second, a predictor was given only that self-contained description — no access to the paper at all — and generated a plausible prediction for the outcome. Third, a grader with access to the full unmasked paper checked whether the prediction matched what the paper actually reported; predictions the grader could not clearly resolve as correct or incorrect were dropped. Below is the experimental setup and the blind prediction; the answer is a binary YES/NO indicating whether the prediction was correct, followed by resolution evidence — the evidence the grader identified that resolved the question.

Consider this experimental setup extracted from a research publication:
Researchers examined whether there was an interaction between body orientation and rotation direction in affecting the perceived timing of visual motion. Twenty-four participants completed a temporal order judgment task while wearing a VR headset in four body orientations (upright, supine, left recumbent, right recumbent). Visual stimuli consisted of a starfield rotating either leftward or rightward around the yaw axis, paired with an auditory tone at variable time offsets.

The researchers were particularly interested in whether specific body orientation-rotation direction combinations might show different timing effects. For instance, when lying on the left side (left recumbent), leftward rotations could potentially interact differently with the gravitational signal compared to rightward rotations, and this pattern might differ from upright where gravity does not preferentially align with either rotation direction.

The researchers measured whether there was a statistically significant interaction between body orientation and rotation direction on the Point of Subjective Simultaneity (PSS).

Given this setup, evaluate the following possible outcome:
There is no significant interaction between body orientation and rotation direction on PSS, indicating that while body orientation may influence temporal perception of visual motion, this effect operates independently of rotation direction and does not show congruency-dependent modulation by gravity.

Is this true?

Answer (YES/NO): YES